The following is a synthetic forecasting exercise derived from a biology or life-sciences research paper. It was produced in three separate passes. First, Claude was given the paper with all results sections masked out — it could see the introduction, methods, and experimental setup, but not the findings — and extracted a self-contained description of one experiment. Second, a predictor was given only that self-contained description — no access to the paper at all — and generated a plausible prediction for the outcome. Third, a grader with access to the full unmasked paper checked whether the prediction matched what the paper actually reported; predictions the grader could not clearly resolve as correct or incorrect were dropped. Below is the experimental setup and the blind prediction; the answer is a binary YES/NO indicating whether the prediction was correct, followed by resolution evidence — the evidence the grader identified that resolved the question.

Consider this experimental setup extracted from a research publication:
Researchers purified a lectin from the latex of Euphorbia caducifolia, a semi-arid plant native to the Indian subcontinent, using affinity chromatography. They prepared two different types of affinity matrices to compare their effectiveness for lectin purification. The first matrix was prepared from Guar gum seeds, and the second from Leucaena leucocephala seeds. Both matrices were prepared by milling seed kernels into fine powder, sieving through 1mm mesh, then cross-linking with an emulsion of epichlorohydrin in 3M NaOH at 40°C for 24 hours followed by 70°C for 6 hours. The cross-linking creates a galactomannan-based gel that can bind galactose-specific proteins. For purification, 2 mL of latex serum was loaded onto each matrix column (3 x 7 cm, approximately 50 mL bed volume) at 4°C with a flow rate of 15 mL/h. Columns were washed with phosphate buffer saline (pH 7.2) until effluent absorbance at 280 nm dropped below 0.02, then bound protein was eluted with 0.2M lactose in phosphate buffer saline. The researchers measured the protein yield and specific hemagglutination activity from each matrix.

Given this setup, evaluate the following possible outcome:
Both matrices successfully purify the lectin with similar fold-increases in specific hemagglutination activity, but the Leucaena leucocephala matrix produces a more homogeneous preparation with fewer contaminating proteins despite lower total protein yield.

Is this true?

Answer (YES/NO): NO